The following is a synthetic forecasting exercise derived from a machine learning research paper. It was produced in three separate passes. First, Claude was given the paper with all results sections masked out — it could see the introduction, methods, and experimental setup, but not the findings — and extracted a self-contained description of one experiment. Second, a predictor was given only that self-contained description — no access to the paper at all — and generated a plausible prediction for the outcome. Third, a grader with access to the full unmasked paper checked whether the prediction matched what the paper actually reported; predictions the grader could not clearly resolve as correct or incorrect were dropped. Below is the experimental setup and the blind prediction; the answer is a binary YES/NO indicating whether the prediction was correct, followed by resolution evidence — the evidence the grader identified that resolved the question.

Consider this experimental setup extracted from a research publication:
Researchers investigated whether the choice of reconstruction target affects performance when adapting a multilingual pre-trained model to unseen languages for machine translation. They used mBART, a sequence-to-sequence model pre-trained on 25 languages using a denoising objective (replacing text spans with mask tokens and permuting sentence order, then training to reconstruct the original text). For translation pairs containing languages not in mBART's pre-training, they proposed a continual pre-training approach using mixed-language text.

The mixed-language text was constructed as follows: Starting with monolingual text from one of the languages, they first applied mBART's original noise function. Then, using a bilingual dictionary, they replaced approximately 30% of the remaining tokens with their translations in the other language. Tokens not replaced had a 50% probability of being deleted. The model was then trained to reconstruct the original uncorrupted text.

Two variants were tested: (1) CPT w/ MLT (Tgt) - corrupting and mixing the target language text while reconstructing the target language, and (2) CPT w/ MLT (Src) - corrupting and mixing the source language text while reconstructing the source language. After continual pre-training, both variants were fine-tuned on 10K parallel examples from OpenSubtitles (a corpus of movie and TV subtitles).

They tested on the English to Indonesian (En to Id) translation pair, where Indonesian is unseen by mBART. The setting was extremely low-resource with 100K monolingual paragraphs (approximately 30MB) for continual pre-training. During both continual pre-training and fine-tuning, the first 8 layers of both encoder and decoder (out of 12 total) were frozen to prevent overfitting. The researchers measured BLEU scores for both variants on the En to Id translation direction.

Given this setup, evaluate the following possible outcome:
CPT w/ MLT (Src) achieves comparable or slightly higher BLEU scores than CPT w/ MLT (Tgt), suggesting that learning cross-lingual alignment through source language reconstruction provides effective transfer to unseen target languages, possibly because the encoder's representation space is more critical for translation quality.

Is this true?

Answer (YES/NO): NO